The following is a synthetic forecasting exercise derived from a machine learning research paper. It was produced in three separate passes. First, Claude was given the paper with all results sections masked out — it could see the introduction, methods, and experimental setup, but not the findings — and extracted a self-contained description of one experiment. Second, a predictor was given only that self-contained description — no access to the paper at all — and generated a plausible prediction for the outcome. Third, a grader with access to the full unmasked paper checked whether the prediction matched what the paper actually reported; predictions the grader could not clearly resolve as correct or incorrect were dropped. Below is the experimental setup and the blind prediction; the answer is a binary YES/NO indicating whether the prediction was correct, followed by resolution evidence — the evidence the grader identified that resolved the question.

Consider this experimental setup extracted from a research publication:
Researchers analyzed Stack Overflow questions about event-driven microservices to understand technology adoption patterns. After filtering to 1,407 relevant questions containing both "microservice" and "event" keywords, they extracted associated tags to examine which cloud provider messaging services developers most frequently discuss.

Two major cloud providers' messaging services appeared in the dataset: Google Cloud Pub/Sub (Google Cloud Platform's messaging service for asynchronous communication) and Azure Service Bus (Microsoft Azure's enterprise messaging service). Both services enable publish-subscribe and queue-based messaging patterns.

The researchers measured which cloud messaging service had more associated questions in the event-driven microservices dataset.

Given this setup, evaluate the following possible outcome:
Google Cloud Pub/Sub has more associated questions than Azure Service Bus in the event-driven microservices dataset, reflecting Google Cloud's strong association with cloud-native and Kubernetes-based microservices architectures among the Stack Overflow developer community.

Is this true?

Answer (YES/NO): YES